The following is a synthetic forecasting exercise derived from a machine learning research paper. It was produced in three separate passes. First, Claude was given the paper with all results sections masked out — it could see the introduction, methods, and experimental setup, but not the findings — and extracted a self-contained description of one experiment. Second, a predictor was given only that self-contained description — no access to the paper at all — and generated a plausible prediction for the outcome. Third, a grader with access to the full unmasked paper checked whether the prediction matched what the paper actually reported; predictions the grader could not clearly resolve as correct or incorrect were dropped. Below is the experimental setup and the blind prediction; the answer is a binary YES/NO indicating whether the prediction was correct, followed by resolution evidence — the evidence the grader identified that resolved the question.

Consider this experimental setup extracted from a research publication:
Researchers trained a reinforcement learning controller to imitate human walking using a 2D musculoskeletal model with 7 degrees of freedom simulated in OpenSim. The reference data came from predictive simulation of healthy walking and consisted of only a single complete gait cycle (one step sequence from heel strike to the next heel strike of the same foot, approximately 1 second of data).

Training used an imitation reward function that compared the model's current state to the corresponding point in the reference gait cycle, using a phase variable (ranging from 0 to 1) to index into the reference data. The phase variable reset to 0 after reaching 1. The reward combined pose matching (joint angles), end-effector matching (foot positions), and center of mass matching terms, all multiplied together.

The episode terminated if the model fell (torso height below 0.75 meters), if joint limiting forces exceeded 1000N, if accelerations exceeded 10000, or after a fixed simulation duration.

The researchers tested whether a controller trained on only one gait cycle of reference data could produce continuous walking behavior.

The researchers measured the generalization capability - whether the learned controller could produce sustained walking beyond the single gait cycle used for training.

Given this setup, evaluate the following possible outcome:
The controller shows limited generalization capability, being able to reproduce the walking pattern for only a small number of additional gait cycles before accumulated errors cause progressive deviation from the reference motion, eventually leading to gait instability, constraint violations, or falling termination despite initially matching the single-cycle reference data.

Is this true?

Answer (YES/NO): NO